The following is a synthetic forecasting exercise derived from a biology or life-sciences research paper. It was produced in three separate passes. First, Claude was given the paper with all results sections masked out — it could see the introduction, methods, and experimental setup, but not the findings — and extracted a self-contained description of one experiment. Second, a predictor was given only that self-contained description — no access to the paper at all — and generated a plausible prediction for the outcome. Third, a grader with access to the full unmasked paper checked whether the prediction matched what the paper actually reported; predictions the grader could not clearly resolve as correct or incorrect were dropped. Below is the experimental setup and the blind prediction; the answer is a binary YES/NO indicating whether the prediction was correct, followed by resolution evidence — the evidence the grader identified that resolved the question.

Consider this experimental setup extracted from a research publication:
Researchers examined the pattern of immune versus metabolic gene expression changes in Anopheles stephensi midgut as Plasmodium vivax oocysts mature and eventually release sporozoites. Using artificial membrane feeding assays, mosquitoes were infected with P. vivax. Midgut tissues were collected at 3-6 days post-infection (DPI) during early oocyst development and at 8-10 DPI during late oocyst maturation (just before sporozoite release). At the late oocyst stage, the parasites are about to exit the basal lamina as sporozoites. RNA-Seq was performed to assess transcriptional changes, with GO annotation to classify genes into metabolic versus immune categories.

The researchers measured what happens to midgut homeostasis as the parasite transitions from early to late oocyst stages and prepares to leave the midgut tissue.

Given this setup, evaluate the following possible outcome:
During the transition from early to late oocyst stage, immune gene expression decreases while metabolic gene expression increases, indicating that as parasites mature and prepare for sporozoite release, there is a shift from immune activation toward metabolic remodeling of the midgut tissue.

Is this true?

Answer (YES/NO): NO